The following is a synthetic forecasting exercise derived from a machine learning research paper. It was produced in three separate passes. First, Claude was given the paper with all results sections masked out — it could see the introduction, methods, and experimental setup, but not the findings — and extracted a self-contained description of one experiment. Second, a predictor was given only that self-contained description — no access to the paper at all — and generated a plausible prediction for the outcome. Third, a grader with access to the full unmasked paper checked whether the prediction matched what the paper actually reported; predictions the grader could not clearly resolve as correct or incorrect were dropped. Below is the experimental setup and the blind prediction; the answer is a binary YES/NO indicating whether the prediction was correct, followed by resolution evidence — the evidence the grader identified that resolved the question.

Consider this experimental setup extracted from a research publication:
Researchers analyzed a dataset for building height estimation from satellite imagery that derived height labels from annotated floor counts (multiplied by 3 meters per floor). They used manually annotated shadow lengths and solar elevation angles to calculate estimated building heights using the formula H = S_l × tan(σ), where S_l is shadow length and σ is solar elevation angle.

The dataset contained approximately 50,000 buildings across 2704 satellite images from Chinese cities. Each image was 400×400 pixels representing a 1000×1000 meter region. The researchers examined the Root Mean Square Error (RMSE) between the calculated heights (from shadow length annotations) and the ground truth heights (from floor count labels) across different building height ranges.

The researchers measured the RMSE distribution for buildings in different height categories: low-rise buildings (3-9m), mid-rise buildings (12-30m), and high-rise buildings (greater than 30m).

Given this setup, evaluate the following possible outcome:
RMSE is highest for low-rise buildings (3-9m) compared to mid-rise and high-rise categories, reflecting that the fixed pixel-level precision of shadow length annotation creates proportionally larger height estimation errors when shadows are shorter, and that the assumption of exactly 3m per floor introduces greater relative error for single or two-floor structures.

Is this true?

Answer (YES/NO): NO